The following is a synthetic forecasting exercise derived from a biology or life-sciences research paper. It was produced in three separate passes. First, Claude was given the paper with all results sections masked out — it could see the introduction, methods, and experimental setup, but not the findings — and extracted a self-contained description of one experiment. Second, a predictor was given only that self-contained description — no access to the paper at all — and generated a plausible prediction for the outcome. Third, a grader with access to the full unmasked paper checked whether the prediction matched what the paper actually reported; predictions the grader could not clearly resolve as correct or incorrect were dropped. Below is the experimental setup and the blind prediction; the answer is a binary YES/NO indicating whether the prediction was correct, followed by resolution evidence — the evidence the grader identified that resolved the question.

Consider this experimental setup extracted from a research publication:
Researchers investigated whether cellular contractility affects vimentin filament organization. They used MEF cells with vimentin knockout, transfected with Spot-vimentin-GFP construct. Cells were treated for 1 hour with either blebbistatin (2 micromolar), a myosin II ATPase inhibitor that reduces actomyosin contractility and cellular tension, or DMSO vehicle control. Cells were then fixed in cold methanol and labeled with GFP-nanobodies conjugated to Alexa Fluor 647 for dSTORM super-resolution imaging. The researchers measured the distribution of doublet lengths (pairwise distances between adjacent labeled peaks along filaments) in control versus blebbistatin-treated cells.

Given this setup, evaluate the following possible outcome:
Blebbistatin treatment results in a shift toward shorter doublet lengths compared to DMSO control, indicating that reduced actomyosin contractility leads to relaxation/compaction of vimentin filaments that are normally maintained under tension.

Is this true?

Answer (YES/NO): NO